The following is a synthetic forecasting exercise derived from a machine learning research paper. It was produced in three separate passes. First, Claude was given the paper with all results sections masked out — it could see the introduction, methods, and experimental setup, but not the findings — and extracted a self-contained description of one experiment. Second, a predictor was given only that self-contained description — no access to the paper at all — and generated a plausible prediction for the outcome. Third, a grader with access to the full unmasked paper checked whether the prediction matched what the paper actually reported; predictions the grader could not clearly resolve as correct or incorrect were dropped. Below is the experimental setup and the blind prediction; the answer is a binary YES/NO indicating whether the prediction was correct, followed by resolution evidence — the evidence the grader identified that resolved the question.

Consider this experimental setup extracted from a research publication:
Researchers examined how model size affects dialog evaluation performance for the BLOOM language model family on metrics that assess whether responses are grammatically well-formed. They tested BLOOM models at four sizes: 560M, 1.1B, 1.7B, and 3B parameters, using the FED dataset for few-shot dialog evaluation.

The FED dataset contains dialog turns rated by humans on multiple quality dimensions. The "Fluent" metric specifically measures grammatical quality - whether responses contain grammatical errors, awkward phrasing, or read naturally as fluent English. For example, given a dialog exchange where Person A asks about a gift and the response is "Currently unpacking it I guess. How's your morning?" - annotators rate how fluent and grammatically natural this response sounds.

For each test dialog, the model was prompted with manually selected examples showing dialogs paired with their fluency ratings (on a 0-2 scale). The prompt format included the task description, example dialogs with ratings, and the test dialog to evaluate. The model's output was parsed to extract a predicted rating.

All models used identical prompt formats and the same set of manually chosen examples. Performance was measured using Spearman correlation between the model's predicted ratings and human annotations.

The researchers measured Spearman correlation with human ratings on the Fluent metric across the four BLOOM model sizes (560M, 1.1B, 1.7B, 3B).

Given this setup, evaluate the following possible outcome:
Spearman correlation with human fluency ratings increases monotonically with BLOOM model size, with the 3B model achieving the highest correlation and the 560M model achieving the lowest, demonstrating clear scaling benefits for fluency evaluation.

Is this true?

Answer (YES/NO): NO